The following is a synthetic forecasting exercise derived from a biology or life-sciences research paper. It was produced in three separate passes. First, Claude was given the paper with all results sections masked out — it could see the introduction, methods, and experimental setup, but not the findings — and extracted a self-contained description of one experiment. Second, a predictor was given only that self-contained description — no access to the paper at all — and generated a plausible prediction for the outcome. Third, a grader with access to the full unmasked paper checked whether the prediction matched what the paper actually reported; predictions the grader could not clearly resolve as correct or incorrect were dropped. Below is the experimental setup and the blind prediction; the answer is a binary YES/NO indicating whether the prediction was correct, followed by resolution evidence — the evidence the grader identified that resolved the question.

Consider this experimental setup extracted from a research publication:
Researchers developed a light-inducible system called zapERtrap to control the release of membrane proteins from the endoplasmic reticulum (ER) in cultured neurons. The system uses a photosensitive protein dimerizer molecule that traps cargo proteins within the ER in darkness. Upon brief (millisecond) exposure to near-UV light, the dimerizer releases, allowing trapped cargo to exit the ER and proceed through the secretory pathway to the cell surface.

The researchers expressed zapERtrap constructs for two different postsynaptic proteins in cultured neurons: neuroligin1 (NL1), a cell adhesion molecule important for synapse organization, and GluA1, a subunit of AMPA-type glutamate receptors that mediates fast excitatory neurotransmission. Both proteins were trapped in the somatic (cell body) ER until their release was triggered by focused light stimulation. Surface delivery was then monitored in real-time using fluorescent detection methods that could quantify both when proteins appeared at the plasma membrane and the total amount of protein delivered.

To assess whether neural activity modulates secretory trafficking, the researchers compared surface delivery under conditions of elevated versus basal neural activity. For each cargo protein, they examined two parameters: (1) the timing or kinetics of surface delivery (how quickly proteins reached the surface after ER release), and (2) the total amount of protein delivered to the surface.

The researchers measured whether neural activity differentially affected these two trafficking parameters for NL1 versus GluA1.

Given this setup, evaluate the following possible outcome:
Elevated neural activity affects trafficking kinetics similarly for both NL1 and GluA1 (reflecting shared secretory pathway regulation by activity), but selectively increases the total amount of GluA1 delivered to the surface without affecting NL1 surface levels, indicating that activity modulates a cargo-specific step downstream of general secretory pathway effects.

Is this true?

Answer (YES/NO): NO